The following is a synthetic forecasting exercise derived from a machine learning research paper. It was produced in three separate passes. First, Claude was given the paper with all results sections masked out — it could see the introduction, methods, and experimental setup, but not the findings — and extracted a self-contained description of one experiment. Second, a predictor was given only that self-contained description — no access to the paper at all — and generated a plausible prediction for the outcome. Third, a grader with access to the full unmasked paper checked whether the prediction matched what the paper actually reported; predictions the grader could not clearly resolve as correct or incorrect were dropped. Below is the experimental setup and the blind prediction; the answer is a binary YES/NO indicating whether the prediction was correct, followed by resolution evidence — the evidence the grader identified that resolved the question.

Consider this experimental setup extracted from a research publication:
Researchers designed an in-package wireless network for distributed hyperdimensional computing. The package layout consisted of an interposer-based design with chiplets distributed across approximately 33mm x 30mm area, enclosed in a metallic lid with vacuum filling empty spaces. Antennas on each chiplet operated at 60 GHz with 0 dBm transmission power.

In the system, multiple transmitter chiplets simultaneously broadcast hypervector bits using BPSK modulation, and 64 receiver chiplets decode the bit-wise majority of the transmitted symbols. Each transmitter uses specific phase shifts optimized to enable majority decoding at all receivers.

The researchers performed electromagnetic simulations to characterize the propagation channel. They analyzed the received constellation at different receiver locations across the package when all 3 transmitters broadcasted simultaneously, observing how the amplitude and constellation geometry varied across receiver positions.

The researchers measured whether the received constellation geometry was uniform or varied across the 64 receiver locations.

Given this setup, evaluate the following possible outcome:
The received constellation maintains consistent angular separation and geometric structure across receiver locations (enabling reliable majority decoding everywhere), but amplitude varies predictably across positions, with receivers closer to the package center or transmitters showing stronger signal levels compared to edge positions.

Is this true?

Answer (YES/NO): NO